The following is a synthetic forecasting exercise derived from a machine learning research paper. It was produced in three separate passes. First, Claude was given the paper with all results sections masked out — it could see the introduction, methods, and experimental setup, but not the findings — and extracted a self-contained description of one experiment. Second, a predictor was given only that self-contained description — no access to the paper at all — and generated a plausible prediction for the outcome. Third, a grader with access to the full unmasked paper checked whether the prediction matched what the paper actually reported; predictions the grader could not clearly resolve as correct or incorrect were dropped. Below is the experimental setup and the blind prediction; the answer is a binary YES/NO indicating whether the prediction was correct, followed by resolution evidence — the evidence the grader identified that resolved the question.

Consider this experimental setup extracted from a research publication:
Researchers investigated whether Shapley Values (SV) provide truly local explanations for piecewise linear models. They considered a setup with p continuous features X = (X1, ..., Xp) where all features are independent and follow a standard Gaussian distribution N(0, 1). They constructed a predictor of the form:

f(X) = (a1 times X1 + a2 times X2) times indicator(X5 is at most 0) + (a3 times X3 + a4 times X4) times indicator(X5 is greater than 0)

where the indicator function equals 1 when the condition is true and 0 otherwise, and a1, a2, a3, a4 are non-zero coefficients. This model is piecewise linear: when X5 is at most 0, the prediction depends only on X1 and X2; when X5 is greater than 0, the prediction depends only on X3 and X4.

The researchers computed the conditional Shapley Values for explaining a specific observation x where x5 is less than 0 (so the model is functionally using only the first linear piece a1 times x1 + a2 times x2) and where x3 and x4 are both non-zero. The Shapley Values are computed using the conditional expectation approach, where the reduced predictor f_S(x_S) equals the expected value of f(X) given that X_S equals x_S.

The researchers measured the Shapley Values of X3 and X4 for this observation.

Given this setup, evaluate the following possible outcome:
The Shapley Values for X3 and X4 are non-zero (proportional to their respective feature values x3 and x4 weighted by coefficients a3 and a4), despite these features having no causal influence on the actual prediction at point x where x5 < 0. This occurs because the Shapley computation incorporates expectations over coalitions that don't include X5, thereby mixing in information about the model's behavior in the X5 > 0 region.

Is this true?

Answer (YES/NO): YES